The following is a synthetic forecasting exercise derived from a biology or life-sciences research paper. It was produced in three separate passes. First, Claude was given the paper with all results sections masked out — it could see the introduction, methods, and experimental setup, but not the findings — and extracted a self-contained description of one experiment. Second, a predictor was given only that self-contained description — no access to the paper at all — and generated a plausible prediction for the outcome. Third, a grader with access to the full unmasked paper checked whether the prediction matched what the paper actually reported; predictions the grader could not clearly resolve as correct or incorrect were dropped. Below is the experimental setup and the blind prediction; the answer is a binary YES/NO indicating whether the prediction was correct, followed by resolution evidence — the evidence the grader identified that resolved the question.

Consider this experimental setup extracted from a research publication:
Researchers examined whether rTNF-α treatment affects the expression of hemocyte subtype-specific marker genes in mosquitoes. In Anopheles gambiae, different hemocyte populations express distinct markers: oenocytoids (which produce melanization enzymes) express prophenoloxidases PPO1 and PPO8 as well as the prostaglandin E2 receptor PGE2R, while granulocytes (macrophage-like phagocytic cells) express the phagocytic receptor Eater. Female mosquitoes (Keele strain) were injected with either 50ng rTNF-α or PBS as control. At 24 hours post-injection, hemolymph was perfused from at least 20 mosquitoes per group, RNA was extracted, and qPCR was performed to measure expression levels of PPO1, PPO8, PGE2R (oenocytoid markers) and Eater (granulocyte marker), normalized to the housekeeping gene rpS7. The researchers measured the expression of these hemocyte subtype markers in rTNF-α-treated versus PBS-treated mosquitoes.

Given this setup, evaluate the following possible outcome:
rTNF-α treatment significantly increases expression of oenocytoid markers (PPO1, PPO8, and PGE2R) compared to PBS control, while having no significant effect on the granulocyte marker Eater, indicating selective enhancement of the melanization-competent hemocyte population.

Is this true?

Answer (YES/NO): NO